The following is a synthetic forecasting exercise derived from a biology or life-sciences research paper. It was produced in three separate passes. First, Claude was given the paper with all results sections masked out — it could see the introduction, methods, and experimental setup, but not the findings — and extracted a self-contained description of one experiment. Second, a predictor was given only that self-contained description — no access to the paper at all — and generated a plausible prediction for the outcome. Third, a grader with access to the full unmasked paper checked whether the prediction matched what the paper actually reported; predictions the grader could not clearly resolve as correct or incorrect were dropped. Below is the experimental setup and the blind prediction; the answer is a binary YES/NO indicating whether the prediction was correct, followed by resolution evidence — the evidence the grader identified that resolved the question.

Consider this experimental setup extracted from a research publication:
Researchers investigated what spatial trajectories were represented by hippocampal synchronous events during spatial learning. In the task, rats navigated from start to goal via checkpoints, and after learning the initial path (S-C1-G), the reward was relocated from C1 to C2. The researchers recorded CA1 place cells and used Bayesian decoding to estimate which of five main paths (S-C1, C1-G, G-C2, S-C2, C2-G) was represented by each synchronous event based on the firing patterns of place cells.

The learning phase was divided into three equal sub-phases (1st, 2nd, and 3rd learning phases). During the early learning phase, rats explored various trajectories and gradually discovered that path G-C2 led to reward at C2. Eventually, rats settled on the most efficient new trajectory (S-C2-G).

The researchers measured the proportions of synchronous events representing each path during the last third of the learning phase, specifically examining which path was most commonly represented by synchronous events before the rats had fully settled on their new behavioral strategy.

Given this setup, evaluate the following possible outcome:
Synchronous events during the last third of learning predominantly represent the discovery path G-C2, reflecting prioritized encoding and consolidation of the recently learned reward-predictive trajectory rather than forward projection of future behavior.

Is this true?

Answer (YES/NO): NO